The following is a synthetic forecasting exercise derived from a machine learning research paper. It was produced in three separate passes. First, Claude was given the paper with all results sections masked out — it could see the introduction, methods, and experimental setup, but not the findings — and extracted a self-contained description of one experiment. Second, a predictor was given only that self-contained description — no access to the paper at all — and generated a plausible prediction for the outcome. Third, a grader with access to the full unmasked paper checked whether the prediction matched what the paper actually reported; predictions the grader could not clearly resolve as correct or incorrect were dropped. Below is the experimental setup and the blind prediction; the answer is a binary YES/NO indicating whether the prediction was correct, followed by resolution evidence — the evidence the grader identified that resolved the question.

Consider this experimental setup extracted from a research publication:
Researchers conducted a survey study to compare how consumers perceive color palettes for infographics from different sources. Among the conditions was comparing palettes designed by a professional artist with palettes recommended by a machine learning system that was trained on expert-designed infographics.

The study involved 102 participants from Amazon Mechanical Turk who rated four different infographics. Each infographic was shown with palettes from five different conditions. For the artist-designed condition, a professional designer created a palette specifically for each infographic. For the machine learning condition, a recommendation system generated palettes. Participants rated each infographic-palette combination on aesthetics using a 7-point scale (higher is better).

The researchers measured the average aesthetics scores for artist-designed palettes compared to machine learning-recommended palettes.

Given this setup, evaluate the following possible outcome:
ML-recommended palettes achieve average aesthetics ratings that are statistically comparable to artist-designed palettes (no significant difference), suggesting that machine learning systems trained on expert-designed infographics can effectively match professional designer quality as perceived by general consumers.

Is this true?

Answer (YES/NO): NO